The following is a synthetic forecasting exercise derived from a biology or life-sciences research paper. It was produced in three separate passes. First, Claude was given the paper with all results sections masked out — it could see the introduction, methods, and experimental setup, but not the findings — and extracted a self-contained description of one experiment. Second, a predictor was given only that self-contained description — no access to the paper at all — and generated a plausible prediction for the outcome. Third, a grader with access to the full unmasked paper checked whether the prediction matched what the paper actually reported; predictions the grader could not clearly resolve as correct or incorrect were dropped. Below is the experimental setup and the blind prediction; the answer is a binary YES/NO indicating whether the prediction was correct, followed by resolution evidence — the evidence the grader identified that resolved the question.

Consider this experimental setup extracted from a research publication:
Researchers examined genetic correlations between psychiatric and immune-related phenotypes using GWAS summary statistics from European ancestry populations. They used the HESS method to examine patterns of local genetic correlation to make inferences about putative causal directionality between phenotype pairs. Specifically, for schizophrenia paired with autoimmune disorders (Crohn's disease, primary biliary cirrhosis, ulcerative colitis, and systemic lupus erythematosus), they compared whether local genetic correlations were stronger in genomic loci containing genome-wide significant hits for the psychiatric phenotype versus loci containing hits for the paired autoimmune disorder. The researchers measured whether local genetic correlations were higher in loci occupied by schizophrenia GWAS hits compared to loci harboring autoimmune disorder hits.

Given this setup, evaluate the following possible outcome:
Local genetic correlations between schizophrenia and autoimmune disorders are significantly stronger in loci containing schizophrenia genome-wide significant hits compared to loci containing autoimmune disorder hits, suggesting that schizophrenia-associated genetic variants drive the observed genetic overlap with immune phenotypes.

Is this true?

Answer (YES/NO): YES